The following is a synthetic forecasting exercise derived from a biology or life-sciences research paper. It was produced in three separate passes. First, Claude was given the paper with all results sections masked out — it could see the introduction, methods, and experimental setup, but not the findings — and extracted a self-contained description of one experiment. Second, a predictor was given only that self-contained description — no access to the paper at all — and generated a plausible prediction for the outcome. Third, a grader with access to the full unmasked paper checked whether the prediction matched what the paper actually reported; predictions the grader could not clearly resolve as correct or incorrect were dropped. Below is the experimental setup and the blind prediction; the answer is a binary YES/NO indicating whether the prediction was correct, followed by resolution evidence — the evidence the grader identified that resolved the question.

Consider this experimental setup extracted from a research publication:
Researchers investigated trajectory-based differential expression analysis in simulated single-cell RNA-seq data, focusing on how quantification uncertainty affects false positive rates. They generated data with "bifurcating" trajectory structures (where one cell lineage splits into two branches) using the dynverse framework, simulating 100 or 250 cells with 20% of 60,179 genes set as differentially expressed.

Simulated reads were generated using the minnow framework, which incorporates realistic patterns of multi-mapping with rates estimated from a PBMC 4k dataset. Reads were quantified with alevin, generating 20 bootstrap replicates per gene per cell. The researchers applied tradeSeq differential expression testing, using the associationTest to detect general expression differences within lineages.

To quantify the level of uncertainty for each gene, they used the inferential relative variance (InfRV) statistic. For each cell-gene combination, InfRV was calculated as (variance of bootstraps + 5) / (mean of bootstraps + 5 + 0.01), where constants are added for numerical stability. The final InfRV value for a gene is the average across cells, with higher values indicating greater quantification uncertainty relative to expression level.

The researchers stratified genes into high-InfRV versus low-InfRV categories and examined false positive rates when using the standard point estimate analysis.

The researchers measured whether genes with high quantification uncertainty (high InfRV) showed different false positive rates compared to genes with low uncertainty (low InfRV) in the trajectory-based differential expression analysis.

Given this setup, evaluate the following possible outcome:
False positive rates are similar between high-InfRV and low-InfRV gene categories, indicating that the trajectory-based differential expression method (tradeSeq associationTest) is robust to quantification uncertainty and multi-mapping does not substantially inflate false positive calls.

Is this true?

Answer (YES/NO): NO